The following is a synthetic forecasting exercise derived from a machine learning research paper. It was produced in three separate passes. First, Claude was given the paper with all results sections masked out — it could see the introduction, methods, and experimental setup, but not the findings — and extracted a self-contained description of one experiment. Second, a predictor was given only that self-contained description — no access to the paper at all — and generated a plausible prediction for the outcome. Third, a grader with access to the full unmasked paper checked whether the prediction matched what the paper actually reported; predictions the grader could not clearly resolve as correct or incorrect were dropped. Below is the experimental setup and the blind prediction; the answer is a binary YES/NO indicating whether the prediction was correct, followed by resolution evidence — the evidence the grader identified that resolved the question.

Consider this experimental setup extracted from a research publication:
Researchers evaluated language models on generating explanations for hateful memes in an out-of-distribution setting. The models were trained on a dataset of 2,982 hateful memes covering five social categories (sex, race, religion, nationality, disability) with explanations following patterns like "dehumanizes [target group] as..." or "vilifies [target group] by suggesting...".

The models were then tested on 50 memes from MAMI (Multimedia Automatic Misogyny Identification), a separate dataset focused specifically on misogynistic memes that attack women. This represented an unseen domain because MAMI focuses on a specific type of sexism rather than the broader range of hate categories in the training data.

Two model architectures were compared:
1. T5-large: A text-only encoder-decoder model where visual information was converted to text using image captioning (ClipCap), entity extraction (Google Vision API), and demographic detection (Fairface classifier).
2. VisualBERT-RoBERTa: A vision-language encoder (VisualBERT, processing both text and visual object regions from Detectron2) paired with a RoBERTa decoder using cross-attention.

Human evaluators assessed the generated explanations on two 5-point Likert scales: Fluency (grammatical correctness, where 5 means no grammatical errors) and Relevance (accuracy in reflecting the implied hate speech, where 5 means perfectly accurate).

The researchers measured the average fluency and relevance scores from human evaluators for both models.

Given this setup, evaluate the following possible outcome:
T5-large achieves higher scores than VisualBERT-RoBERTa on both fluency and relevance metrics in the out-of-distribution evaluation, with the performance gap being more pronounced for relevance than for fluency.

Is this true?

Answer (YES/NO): NO